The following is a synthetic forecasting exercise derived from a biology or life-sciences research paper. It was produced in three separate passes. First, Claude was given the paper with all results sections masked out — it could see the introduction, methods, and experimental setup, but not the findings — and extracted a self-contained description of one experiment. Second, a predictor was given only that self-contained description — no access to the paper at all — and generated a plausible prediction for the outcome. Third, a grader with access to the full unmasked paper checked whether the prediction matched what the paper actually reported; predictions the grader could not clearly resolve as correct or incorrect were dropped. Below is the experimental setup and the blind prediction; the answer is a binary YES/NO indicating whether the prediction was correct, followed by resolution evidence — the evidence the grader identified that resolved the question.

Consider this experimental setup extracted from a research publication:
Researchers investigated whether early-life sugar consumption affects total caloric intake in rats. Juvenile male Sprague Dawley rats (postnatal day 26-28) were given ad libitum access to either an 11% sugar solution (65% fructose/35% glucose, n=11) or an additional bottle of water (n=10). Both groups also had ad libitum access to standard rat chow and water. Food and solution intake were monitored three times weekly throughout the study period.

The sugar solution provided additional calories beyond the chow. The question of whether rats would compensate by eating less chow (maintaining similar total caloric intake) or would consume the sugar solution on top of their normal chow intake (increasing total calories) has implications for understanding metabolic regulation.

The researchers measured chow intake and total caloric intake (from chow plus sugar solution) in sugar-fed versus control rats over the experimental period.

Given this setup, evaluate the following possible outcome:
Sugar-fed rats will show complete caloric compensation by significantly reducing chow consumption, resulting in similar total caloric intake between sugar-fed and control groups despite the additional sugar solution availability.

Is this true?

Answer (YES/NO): YES